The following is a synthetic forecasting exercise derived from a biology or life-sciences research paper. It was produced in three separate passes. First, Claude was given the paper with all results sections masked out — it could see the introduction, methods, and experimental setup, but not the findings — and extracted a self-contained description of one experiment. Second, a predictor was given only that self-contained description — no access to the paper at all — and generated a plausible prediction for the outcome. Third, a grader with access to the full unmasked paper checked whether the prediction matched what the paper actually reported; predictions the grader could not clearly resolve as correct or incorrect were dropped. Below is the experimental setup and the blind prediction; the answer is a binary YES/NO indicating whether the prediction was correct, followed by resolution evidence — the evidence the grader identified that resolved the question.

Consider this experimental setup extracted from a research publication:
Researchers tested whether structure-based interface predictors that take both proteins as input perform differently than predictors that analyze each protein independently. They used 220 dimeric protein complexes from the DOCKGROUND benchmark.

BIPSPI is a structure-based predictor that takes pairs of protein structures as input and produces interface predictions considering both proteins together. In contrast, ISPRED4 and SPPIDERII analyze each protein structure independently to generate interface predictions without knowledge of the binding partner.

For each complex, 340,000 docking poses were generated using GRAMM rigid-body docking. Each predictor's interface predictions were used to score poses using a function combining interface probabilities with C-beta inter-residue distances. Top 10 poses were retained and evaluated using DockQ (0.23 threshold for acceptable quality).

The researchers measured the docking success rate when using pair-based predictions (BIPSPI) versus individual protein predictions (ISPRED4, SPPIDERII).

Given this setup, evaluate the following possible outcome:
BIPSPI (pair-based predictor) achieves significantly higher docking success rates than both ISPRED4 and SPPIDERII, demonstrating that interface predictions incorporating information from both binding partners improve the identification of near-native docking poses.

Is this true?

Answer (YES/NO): YES